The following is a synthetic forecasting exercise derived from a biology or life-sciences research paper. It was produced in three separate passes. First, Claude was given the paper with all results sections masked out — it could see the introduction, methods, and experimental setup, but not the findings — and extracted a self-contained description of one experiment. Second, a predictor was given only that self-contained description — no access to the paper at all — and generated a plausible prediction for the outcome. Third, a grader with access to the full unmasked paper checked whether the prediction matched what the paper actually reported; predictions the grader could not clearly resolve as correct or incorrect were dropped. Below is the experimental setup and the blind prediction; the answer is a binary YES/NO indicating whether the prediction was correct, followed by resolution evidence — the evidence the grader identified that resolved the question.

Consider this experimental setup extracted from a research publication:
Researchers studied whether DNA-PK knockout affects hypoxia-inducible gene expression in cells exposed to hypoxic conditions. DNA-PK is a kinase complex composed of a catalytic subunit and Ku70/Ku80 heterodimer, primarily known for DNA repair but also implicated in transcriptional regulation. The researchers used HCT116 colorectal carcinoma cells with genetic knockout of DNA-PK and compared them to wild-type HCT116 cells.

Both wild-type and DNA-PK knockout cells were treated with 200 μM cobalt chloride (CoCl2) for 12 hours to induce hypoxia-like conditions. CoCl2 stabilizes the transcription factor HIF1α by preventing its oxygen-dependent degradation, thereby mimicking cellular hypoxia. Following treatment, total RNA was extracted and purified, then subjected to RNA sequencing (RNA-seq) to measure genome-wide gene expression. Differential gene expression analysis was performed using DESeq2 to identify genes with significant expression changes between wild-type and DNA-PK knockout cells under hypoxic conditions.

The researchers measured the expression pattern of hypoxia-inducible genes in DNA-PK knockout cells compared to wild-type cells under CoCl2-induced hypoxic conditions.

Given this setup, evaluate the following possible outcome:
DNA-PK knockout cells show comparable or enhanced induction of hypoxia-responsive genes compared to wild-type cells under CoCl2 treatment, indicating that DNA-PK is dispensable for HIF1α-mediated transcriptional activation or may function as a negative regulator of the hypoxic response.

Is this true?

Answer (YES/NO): YES